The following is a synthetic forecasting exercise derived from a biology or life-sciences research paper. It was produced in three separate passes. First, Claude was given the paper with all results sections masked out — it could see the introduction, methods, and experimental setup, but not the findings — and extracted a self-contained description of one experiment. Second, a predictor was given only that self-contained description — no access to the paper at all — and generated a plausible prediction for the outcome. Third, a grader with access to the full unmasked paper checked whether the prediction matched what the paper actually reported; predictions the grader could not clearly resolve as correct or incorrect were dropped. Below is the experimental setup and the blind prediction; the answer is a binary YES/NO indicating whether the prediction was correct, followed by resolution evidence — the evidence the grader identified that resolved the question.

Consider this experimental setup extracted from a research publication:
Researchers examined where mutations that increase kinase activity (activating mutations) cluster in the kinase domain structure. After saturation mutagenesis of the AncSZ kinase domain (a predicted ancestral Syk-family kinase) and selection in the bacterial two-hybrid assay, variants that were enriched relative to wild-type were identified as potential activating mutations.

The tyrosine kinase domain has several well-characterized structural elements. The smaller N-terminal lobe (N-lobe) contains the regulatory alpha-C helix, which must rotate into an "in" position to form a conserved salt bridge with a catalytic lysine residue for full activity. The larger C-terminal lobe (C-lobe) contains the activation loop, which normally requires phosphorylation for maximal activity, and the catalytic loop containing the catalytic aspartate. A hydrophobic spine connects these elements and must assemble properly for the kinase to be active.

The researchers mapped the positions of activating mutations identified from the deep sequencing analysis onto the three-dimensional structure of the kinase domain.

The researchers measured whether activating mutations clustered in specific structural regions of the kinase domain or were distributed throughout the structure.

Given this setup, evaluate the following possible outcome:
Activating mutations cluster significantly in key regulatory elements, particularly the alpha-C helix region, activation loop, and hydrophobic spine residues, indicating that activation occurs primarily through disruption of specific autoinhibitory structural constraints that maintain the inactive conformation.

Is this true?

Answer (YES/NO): NO